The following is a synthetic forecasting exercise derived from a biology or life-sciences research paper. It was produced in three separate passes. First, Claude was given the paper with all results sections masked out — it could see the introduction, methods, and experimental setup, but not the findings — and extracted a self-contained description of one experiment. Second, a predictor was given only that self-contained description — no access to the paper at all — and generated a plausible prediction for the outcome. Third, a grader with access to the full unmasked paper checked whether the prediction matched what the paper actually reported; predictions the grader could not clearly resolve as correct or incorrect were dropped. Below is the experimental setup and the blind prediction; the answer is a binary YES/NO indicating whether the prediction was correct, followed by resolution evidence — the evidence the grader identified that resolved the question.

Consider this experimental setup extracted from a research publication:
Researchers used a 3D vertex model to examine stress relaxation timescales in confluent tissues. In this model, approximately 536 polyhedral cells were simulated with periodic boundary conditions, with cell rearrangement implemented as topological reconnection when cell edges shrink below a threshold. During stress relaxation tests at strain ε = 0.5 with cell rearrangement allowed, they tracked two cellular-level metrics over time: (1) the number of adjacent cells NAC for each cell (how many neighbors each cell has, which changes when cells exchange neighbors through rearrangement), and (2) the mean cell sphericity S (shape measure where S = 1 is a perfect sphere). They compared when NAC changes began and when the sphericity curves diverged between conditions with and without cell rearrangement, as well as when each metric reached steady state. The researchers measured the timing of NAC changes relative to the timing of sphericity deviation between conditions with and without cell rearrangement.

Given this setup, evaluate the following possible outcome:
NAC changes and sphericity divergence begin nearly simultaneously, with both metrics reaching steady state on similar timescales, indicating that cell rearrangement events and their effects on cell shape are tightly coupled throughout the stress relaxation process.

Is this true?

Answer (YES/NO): NO